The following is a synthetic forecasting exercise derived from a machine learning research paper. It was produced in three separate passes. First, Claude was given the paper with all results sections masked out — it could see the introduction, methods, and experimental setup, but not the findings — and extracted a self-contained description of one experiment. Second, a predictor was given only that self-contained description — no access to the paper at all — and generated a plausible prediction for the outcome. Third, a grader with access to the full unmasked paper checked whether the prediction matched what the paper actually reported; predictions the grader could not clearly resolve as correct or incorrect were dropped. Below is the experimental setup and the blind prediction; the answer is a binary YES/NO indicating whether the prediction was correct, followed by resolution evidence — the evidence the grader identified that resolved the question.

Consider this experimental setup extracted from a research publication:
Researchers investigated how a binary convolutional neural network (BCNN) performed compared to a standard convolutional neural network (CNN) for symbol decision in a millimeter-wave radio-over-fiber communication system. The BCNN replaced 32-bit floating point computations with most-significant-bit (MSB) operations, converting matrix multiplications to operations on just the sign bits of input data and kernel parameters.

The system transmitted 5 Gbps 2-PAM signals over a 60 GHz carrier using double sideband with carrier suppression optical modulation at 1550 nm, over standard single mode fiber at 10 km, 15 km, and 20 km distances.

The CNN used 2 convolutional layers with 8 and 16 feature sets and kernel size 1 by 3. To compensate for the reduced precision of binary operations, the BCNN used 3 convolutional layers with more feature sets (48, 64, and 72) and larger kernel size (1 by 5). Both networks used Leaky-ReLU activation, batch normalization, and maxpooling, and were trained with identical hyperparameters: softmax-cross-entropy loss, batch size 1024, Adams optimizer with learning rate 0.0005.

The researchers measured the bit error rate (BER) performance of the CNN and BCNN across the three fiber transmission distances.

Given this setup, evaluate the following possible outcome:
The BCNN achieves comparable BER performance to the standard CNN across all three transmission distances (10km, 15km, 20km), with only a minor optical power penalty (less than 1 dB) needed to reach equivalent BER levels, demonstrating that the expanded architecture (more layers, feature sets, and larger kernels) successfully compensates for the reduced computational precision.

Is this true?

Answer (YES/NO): NO